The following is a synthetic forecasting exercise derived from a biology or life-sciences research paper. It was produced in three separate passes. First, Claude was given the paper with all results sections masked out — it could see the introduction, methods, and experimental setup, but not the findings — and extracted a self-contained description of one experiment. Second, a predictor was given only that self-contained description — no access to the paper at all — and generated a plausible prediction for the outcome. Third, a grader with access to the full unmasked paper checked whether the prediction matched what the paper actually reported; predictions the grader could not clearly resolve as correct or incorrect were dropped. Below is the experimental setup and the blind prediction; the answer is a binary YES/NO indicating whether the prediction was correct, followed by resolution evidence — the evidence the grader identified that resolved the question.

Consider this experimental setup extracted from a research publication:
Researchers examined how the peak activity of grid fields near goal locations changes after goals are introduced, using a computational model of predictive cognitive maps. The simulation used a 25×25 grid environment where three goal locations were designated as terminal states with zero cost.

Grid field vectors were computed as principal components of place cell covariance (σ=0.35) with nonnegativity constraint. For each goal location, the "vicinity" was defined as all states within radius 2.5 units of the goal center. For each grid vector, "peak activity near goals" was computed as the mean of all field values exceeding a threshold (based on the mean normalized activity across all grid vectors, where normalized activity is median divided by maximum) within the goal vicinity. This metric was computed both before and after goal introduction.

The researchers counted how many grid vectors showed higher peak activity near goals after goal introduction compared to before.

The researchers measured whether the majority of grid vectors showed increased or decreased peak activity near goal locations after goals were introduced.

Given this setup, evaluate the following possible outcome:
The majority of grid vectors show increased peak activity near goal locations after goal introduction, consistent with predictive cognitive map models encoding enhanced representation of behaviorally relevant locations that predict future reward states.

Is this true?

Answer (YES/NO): YES